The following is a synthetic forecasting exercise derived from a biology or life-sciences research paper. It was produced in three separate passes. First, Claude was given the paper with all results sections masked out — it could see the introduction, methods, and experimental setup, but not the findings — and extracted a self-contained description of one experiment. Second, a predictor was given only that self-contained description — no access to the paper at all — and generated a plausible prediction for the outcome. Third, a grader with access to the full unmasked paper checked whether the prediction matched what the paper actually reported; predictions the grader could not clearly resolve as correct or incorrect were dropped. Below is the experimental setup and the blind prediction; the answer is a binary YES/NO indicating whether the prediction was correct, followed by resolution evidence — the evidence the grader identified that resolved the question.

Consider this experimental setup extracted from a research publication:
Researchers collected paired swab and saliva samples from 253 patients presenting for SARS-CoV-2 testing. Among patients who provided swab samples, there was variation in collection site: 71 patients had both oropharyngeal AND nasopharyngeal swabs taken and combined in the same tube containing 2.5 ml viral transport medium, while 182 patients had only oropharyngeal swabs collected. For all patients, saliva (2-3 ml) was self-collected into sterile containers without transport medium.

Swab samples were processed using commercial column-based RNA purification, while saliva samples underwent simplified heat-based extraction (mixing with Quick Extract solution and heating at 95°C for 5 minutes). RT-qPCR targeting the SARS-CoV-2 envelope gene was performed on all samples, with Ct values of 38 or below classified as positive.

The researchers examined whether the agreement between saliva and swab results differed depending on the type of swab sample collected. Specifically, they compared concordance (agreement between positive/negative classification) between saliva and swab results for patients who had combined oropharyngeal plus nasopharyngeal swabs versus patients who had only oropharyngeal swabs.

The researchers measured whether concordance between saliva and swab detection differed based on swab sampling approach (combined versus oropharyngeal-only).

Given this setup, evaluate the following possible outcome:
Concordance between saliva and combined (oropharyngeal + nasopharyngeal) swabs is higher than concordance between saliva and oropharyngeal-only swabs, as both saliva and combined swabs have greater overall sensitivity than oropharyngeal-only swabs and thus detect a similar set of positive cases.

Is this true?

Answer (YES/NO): YES